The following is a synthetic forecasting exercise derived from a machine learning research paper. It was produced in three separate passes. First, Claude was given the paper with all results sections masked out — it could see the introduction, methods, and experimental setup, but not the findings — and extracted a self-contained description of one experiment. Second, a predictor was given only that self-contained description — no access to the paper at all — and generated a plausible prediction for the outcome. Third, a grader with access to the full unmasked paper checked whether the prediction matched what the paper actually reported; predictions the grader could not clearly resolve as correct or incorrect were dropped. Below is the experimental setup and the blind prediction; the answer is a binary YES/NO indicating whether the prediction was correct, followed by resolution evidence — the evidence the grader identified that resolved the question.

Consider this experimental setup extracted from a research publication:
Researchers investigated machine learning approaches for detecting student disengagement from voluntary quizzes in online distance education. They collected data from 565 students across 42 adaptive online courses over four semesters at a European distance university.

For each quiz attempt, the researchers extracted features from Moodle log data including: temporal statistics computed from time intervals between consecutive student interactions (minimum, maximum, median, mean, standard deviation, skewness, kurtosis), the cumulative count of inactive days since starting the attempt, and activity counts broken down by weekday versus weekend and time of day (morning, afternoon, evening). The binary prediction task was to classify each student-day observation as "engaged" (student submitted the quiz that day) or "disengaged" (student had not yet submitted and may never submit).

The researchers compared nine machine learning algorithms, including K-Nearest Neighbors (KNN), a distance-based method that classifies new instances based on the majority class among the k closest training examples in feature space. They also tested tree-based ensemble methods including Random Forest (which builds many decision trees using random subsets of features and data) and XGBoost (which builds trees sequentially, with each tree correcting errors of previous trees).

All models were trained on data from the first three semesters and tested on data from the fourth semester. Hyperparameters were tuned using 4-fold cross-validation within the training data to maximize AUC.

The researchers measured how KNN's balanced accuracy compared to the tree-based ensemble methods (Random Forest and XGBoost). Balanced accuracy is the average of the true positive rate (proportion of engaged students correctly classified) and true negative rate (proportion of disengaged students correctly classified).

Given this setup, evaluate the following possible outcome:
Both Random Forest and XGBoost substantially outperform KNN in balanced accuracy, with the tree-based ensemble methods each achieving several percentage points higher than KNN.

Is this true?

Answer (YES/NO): YES